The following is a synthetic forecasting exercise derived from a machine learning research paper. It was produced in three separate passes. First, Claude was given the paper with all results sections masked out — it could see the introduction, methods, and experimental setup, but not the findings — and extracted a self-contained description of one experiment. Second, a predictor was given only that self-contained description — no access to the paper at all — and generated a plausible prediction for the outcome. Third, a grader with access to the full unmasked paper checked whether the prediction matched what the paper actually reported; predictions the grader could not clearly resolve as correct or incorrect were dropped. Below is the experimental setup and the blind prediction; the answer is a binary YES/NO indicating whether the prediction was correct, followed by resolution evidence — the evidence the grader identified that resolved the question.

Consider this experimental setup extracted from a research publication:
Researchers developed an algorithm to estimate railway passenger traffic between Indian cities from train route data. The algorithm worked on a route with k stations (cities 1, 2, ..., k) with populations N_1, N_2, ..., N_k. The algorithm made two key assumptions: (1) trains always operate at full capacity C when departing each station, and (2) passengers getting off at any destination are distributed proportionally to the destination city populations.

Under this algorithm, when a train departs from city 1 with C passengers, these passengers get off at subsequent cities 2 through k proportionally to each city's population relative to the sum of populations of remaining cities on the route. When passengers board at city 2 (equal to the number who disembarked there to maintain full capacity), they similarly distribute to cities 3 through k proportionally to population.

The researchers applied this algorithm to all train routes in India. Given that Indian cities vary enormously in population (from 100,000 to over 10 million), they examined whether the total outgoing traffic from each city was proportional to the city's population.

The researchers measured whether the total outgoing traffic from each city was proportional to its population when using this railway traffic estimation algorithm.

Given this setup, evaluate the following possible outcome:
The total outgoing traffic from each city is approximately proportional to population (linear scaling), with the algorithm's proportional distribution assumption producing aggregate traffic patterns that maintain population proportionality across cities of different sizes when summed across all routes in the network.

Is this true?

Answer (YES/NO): NO